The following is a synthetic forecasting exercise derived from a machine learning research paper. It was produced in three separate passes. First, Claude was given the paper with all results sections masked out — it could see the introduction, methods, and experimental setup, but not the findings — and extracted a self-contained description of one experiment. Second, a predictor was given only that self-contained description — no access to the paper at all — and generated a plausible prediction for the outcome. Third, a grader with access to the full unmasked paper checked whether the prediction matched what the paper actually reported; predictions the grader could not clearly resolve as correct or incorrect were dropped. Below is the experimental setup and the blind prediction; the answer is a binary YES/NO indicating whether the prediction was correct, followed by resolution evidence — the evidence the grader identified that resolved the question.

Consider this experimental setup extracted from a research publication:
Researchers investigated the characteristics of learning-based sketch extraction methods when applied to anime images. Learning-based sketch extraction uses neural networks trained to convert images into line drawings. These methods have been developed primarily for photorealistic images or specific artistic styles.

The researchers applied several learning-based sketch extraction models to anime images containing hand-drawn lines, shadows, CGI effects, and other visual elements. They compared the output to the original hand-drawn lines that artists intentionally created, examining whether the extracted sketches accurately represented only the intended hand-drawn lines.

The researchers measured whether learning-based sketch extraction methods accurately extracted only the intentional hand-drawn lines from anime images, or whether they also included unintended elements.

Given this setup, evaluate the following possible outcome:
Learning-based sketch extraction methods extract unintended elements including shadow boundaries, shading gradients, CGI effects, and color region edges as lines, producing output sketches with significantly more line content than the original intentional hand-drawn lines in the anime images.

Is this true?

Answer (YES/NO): YES